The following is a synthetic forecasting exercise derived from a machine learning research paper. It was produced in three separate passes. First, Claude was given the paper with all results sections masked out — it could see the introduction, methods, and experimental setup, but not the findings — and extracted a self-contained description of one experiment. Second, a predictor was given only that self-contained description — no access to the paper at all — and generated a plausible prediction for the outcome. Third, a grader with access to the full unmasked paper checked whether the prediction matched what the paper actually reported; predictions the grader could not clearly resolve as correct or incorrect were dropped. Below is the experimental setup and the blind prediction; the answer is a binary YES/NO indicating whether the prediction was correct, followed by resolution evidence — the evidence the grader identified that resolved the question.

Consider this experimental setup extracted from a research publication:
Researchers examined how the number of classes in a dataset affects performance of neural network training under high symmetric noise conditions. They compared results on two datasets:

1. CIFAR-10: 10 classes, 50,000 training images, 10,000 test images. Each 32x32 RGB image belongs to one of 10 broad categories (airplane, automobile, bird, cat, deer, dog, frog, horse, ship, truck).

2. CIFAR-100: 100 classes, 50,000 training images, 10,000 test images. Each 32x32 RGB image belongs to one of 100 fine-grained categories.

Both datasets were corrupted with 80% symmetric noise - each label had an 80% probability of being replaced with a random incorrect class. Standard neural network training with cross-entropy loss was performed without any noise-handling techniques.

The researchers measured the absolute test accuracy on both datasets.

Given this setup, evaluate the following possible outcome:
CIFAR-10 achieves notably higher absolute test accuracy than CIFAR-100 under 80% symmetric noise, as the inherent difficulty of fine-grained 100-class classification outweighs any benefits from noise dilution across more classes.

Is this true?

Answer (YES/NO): YES